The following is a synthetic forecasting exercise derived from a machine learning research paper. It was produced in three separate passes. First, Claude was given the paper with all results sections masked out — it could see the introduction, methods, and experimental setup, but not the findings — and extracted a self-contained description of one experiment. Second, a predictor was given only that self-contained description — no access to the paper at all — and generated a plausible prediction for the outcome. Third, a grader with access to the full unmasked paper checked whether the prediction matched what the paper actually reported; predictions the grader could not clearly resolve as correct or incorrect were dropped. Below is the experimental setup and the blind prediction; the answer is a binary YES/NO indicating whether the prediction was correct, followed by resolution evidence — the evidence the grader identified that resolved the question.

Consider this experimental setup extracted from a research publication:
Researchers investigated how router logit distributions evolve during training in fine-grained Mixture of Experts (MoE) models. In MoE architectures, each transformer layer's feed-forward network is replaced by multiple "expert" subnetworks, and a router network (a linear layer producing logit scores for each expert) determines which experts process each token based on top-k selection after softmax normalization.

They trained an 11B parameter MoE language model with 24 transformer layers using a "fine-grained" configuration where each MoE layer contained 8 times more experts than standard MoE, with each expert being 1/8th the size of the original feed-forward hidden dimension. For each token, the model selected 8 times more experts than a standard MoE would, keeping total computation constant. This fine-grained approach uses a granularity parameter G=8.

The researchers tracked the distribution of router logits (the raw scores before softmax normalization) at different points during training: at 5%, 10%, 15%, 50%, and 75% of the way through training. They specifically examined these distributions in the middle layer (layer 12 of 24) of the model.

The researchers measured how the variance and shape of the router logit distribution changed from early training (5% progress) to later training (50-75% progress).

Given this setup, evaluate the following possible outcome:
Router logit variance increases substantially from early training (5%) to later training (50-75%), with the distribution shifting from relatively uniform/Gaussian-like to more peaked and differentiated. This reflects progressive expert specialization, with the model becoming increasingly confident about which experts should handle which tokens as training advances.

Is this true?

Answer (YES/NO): NO